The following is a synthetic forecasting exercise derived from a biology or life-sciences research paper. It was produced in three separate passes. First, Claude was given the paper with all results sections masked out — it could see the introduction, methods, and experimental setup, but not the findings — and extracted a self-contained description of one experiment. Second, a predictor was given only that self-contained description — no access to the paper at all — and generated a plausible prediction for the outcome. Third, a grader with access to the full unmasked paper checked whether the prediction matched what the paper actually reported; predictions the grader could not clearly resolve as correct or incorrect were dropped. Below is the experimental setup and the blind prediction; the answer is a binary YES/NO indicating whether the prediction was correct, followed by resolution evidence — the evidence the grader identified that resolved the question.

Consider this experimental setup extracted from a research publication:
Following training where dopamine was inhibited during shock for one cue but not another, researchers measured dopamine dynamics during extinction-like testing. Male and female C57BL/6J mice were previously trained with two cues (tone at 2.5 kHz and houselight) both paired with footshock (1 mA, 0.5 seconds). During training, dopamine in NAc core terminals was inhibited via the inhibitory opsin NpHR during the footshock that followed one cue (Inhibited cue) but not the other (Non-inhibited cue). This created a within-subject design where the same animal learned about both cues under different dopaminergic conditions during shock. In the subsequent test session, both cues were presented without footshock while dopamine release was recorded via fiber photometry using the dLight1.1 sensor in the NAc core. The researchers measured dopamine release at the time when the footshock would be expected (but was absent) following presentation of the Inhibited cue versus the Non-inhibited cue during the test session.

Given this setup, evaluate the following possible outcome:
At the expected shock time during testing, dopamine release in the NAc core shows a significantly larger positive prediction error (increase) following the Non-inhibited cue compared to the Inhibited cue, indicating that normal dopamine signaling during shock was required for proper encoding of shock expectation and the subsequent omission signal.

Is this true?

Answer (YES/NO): YES